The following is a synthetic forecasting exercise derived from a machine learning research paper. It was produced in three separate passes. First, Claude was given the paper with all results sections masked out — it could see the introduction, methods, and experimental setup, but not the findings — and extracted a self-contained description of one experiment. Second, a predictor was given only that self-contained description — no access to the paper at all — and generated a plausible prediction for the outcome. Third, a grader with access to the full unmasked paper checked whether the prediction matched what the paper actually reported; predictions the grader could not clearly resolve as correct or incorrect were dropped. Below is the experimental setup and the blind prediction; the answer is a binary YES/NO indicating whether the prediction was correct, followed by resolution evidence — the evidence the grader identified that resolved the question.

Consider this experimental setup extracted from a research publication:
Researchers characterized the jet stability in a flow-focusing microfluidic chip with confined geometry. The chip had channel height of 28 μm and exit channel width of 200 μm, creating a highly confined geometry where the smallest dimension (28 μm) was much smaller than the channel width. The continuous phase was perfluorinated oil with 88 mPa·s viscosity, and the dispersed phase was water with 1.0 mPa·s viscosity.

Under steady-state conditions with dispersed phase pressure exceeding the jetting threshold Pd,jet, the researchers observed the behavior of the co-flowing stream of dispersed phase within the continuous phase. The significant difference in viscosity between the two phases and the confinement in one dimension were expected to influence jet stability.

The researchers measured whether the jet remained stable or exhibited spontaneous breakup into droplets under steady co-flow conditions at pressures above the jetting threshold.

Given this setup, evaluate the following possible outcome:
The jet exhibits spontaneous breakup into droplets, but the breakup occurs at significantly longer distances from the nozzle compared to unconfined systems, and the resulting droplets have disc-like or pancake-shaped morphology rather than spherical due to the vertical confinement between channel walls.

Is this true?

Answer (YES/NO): NO